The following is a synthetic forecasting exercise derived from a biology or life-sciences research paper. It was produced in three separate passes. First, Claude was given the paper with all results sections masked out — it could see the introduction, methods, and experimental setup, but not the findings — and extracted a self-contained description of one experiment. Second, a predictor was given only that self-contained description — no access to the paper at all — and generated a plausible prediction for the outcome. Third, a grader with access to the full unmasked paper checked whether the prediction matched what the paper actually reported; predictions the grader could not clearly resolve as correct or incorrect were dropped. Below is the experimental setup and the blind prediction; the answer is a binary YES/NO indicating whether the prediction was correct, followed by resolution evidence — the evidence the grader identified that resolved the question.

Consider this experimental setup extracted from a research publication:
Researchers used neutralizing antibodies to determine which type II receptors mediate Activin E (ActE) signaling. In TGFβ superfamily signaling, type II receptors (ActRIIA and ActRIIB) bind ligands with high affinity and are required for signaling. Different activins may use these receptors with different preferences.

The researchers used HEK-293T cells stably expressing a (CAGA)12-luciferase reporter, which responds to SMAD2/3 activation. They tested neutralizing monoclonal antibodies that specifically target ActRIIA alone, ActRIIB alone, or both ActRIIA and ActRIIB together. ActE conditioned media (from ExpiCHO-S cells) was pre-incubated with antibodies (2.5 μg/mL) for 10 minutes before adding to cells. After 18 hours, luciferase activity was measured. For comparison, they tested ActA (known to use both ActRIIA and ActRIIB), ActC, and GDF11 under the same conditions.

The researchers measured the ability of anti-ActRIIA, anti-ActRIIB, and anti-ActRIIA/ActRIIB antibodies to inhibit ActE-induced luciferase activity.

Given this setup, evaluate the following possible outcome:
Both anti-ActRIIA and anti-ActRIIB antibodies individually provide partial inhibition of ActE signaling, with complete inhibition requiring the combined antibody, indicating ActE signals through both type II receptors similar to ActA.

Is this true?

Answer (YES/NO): NO